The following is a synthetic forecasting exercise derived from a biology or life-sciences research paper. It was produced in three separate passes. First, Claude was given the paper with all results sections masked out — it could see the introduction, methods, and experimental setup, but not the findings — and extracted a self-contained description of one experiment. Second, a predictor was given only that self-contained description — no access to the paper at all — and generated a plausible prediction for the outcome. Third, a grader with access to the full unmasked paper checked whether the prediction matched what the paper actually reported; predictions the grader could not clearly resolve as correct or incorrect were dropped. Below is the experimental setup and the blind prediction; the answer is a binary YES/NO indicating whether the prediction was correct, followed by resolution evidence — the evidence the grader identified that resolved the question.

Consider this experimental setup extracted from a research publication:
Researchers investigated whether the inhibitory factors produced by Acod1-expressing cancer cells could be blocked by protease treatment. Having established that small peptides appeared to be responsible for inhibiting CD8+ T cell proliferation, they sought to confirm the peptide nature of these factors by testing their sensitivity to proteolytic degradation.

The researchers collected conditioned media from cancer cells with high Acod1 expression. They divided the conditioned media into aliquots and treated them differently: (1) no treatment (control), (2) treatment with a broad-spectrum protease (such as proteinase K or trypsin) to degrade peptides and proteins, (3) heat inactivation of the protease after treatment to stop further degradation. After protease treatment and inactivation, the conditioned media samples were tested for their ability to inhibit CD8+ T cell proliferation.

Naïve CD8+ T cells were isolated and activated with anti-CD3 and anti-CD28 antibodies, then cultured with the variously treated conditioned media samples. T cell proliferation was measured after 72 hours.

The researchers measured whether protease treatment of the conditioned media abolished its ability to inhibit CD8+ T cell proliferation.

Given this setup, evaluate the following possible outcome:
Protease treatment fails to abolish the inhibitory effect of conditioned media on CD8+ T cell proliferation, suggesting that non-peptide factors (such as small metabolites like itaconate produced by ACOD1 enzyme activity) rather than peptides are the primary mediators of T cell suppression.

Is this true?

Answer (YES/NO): NO